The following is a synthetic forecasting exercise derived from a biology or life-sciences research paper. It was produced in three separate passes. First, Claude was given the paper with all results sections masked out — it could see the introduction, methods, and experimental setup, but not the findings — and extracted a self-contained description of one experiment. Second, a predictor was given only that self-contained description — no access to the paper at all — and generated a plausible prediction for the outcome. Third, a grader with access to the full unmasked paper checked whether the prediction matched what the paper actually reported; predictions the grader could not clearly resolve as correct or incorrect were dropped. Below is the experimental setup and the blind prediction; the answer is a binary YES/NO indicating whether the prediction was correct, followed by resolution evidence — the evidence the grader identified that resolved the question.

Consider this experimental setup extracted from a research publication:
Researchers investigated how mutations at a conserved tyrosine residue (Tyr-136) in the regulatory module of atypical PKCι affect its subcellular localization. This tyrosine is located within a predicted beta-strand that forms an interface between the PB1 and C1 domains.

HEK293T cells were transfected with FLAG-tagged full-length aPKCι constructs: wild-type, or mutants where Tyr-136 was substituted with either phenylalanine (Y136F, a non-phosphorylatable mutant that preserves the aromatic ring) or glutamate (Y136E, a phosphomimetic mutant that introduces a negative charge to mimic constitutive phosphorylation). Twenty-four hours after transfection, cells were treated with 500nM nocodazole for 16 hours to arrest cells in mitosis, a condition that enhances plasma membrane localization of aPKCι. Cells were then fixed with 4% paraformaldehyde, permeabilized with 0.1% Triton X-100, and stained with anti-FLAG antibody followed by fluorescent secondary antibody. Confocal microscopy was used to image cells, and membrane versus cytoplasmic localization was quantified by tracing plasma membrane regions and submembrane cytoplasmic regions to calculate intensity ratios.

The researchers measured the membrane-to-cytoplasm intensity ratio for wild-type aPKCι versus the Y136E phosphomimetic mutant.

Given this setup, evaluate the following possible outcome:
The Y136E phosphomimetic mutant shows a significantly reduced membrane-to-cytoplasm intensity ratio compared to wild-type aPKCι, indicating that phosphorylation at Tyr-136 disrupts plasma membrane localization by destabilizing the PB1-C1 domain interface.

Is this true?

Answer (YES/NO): YES